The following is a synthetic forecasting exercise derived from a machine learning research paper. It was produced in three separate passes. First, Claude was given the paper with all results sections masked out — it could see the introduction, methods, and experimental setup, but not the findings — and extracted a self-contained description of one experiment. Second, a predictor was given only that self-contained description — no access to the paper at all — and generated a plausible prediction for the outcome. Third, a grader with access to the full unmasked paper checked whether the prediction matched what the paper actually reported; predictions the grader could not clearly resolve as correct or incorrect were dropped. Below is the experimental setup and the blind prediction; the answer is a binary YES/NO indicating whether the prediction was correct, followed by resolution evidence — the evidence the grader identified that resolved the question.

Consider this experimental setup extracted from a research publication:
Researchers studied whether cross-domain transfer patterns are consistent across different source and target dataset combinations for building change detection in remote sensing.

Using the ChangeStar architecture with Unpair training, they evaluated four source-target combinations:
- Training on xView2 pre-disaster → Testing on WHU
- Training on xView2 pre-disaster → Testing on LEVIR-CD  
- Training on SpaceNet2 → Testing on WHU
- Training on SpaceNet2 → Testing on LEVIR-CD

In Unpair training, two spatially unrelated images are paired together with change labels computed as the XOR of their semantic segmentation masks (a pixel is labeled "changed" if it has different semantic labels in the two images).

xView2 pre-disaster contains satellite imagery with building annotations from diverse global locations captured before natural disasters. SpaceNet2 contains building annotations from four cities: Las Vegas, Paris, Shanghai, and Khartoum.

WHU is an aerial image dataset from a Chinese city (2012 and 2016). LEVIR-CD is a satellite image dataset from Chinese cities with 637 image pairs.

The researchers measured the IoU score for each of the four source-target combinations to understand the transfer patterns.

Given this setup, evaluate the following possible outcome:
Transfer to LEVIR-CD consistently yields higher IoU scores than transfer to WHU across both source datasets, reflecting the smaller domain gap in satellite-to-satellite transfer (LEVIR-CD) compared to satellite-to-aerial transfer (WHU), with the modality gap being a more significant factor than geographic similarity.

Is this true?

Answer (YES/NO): NO